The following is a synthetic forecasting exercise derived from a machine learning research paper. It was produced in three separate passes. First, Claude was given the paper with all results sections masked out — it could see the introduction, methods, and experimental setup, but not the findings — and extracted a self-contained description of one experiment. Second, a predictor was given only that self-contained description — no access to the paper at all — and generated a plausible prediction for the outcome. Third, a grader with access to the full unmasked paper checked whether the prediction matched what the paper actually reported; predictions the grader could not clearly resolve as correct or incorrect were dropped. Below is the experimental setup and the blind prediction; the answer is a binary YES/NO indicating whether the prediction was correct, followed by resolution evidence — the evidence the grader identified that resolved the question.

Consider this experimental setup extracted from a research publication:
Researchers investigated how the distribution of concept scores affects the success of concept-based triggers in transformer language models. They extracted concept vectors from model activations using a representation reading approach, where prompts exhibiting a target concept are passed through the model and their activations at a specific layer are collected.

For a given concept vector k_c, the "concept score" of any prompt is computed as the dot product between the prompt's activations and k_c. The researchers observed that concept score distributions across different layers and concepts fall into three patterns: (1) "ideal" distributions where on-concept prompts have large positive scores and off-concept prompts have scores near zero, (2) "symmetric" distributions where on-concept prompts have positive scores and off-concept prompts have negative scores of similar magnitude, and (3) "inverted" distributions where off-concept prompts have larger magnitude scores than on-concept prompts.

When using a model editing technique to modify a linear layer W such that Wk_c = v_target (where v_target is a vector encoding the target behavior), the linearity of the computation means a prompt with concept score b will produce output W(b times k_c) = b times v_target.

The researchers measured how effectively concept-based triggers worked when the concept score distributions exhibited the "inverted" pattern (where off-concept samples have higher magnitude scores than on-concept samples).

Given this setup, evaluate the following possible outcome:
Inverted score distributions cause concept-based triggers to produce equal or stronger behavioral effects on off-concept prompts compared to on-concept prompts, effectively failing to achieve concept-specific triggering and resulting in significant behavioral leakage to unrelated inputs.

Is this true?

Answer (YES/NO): YES